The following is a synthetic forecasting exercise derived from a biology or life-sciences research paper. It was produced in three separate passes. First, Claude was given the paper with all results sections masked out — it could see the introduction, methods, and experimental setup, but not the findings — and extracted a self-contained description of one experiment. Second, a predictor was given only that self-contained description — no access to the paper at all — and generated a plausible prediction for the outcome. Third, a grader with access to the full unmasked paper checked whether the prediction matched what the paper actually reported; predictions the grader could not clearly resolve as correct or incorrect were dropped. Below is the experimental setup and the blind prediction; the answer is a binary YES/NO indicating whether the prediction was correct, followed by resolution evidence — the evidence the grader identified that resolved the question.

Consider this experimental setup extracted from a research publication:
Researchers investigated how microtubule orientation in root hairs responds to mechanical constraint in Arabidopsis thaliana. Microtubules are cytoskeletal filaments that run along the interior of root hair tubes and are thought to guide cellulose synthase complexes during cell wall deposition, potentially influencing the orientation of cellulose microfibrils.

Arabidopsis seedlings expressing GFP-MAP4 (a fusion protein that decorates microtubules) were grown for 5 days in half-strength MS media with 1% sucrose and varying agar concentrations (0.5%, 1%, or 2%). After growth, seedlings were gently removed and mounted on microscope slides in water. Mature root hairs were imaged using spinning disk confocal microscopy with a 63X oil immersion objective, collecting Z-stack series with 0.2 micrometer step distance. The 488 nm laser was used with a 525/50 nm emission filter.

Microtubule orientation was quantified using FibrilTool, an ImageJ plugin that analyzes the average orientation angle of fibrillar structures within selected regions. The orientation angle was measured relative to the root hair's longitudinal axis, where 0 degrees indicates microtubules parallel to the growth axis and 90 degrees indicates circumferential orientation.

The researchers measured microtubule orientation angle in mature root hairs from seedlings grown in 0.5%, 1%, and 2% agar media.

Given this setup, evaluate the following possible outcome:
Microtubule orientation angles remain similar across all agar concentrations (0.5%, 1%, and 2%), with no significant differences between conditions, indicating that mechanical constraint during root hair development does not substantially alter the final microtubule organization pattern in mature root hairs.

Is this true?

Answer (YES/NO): NO